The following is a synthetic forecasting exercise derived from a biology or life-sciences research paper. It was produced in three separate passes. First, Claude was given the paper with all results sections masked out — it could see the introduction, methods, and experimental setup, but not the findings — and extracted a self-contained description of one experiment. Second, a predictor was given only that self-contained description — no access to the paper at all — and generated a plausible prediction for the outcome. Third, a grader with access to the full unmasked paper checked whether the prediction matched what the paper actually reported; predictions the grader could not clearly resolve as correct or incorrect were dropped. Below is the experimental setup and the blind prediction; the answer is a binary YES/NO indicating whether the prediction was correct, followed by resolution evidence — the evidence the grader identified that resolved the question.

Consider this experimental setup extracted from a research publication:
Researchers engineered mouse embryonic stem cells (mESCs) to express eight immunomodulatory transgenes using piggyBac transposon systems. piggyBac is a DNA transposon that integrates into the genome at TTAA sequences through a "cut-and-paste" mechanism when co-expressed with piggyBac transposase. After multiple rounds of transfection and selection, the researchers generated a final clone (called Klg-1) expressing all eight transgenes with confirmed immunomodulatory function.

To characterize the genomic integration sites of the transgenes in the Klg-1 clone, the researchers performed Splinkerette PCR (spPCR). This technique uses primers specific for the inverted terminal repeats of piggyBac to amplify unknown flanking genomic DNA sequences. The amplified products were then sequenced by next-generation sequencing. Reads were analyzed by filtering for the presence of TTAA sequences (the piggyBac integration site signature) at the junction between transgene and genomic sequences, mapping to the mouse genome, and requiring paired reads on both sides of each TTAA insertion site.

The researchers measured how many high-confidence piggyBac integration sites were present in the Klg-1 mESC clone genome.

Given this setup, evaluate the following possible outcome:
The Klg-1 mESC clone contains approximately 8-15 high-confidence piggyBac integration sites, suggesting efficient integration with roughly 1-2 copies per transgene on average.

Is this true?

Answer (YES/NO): NO